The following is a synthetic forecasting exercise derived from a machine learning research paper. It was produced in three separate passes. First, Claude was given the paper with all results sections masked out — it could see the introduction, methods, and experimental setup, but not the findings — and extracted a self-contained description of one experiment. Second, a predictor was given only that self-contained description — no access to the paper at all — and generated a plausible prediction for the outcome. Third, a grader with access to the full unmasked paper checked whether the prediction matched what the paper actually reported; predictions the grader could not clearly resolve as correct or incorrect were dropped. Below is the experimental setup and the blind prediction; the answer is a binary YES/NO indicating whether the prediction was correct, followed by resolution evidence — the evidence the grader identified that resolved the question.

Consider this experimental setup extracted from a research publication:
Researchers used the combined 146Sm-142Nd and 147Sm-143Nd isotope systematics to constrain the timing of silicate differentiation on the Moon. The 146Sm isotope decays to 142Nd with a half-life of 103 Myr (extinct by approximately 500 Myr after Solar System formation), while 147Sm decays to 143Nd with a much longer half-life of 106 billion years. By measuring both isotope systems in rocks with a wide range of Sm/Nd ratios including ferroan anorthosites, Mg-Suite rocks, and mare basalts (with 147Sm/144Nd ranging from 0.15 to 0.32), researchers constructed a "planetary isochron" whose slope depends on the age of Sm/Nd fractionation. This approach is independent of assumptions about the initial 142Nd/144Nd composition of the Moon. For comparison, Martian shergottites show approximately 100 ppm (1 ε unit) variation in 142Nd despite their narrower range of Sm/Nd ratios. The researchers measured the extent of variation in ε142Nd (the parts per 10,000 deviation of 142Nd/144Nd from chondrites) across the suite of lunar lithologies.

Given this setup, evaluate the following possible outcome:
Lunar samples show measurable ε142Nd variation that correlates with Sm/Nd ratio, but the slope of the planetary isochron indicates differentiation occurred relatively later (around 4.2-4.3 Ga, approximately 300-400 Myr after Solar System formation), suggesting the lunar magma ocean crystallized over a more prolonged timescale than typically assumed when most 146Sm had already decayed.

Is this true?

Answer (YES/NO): NO